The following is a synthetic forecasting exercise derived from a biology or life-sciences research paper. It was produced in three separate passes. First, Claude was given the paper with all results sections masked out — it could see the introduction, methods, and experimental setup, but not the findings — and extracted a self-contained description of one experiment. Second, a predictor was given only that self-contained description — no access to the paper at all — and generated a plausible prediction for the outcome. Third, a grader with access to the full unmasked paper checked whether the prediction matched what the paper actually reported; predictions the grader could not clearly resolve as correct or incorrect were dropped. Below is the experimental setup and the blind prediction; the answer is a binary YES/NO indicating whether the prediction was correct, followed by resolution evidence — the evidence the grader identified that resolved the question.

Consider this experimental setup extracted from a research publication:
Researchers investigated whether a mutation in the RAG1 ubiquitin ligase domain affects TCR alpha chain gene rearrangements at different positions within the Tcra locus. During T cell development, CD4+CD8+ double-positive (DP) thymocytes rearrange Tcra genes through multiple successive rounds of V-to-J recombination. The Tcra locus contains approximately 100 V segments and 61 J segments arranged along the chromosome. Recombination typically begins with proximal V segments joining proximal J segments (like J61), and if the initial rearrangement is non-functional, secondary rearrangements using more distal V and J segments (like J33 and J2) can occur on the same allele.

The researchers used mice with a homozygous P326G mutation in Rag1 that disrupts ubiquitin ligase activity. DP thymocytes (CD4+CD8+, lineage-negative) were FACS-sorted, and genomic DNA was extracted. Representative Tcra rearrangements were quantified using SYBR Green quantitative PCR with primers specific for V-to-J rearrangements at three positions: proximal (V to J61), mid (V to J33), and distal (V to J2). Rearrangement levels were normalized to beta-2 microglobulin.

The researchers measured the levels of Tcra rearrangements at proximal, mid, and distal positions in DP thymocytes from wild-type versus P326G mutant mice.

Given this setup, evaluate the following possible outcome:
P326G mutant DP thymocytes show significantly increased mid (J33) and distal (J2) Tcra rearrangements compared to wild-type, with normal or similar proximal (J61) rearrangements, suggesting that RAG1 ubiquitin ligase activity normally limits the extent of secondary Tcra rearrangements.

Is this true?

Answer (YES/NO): NO